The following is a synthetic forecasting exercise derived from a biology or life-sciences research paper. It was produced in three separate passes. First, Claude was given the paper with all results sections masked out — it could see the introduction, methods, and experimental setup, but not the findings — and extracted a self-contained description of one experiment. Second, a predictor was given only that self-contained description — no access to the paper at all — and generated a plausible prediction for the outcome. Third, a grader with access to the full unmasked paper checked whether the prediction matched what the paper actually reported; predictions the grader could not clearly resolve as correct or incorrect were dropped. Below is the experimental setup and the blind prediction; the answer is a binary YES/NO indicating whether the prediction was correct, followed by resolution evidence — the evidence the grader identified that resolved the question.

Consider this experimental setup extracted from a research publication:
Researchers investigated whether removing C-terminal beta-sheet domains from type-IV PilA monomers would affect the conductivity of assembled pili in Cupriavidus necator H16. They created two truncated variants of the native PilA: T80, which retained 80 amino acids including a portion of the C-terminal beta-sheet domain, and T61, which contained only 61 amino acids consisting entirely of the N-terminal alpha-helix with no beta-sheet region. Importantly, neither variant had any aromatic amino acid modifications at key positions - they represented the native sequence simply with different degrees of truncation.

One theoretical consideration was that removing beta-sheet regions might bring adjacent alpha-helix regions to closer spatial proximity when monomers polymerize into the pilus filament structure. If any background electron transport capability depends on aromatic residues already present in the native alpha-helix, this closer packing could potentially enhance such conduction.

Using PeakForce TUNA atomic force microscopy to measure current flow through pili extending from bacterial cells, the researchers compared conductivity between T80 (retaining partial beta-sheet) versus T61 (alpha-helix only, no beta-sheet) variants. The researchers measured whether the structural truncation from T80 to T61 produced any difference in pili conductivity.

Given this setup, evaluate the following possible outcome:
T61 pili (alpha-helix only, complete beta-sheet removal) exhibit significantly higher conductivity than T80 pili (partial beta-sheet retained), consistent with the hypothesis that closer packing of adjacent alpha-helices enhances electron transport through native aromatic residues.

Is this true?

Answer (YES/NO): YES